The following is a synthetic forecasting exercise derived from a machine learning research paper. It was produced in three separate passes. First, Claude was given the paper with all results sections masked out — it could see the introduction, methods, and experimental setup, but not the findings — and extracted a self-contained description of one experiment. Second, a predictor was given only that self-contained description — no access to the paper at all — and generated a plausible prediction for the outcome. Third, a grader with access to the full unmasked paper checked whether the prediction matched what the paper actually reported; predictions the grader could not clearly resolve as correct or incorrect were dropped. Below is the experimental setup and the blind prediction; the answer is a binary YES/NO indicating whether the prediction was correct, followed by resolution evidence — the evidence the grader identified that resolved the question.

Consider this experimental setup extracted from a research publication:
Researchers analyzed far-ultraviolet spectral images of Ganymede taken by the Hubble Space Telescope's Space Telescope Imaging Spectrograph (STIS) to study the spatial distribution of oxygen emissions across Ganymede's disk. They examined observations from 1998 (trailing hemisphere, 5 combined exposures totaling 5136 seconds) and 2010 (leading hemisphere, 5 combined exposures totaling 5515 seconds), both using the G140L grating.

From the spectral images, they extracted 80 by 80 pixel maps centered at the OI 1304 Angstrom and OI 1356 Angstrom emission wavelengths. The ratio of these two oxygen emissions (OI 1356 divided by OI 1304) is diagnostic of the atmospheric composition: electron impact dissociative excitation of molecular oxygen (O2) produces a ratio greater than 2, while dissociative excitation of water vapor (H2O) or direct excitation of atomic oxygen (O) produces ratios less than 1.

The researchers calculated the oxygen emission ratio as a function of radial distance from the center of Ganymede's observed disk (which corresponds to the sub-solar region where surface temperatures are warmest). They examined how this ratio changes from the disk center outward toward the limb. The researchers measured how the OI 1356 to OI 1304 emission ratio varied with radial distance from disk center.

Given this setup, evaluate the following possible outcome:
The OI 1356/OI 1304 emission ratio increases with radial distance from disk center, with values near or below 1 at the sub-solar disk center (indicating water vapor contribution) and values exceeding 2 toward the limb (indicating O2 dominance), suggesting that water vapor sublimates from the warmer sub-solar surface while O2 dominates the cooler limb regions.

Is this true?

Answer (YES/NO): YES